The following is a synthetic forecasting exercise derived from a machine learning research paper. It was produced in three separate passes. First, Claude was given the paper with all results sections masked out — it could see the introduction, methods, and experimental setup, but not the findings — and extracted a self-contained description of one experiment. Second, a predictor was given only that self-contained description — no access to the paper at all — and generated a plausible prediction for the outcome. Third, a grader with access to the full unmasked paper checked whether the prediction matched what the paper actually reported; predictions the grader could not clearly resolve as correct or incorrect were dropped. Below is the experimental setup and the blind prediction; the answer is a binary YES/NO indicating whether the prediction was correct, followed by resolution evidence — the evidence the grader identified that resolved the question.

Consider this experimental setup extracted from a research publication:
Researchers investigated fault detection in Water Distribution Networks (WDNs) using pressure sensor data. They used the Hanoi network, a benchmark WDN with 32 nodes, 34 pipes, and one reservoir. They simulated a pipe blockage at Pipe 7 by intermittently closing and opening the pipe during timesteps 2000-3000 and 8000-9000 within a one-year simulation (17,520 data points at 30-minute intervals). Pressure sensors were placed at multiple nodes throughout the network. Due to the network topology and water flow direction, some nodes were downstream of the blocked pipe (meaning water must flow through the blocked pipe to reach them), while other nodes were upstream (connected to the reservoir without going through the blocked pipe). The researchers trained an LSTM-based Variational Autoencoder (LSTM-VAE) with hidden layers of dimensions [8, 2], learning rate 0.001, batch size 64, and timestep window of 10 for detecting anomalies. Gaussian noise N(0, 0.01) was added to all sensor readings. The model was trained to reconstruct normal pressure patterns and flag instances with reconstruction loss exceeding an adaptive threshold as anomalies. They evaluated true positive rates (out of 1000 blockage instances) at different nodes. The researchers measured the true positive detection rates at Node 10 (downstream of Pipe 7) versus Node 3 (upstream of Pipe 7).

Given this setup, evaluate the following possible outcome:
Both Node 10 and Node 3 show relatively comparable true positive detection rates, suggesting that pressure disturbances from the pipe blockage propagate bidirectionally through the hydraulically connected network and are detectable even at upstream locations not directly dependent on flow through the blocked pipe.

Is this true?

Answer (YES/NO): NO